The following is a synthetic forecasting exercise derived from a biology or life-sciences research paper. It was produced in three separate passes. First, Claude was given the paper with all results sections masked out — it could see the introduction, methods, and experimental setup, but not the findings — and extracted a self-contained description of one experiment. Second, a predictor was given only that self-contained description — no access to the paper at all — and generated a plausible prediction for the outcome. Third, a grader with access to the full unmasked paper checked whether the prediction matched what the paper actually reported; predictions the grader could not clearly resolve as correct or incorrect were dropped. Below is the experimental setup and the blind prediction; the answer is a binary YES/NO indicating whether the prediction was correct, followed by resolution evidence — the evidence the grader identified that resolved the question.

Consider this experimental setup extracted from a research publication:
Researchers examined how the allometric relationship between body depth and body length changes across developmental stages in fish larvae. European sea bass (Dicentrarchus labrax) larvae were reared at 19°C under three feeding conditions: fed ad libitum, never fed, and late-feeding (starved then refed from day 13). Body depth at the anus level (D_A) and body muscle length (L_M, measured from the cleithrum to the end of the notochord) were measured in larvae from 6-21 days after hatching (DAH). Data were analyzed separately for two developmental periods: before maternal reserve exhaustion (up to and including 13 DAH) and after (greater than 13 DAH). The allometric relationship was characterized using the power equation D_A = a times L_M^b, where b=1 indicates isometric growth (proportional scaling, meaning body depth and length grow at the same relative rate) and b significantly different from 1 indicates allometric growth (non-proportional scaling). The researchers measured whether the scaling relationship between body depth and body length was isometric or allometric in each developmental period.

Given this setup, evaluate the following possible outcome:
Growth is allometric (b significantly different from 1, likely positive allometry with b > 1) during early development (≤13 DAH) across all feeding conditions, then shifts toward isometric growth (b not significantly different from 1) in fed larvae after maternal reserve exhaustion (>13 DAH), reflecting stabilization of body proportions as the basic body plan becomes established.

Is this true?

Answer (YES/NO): NO